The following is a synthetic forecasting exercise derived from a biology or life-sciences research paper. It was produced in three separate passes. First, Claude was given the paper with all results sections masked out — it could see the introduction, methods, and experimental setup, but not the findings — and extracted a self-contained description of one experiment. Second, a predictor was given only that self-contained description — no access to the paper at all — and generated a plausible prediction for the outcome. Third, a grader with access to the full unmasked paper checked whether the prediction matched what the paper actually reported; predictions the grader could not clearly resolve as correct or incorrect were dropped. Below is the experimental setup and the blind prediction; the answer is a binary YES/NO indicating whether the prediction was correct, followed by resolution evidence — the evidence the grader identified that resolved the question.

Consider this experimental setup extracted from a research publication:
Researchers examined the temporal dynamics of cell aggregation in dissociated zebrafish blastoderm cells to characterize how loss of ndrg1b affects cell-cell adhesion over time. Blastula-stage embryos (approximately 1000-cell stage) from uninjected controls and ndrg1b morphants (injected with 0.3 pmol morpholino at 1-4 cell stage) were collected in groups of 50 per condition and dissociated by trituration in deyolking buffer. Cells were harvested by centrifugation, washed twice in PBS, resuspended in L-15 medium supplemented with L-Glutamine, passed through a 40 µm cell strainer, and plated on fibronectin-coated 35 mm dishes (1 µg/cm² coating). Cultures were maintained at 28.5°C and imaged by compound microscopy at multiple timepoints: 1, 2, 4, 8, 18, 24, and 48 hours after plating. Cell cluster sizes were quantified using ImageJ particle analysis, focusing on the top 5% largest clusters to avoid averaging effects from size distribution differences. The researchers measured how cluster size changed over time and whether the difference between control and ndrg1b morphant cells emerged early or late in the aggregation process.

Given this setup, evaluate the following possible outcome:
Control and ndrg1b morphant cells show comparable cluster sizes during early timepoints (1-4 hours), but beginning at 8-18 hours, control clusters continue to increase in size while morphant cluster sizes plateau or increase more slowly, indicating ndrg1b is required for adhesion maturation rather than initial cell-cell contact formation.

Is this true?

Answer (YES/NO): NO